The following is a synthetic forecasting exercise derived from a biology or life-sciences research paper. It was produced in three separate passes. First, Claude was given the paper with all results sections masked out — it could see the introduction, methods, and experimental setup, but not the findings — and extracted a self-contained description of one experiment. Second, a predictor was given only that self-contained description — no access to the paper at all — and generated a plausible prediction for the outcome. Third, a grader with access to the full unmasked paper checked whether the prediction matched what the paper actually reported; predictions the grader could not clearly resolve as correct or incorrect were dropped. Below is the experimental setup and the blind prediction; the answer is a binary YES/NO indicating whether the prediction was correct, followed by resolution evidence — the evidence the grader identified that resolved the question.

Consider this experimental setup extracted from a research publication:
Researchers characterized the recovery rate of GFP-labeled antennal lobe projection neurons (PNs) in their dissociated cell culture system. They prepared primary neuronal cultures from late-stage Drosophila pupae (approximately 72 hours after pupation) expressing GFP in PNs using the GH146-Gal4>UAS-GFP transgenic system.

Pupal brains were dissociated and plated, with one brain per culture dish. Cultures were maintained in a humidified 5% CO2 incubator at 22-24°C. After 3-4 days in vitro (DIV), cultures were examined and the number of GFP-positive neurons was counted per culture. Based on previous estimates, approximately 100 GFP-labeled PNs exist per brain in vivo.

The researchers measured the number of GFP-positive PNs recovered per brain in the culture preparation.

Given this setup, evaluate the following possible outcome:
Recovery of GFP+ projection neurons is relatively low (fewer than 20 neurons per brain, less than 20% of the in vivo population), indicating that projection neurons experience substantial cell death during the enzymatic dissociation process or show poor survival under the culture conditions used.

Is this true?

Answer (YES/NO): YES